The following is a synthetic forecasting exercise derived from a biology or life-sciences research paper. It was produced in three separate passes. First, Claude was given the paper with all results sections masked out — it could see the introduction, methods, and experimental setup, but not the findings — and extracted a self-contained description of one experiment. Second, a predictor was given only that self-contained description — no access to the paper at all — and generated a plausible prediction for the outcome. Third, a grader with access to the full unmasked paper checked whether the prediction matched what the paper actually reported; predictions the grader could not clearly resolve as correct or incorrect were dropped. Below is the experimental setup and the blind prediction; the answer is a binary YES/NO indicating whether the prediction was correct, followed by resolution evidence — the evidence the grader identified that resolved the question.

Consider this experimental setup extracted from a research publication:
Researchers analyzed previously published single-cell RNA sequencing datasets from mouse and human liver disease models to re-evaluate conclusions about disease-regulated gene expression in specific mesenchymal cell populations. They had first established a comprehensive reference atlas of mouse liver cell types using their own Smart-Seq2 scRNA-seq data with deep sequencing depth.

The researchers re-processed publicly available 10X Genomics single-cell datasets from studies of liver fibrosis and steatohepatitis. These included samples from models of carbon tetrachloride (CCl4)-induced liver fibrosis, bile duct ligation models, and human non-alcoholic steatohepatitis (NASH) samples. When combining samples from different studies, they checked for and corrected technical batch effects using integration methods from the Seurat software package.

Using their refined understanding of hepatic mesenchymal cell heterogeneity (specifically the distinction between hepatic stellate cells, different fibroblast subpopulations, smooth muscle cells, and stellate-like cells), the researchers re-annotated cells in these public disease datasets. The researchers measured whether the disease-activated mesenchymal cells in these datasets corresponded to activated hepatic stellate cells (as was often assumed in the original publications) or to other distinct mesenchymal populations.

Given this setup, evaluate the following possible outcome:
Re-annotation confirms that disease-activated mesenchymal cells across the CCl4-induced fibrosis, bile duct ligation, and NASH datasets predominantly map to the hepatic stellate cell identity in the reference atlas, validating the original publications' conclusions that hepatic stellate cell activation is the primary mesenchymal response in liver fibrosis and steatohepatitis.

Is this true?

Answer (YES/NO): NO